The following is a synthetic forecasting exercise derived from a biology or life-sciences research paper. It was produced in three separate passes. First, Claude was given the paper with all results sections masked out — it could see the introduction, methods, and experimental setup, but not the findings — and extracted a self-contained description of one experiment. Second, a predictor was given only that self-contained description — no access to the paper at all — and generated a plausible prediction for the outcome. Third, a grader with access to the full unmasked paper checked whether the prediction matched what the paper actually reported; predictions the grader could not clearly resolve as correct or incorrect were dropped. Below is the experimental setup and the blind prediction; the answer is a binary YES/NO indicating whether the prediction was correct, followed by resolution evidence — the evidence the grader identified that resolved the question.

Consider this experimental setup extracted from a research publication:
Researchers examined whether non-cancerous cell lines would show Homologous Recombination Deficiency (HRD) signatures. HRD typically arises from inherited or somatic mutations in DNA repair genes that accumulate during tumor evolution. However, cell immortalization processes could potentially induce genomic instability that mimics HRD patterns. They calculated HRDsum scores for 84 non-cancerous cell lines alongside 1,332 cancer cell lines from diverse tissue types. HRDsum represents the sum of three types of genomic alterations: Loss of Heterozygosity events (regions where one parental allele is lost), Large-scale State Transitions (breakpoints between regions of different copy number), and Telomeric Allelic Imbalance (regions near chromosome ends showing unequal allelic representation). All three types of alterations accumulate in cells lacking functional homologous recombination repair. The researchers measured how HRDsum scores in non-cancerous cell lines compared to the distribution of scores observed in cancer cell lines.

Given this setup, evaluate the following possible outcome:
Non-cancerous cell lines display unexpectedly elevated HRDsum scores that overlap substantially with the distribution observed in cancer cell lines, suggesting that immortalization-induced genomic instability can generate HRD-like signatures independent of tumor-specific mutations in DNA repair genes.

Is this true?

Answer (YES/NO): NO